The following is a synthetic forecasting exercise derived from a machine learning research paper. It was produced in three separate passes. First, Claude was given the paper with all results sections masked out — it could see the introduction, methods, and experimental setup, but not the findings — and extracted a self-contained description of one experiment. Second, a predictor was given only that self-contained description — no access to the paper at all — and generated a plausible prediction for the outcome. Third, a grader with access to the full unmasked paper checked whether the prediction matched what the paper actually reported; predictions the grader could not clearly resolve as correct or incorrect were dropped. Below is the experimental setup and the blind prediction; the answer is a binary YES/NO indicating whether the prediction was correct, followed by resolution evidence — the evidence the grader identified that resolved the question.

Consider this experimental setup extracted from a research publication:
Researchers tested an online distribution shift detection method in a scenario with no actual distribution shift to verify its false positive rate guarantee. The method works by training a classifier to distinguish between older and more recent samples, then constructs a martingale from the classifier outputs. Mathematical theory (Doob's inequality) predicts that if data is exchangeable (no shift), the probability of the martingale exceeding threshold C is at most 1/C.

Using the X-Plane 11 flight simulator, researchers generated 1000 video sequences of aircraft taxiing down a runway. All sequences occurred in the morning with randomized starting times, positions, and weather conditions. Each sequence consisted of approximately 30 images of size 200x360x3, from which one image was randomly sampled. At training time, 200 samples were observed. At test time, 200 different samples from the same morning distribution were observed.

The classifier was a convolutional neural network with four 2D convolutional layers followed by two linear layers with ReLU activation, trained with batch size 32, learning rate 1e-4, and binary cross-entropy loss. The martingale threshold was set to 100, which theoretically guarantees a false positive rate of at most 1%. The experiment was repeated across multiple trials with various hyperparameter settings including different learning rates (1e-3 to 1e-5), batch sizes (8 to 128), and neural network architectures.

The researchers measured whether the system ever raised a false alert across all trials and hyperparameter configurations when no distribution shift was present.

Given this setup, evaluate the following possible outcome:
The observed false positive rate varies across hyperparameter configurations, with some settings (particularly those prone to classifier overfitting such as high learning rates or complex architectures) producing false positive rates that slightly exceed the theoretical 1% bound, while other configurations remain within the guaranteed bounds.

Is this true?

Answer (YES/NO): NO